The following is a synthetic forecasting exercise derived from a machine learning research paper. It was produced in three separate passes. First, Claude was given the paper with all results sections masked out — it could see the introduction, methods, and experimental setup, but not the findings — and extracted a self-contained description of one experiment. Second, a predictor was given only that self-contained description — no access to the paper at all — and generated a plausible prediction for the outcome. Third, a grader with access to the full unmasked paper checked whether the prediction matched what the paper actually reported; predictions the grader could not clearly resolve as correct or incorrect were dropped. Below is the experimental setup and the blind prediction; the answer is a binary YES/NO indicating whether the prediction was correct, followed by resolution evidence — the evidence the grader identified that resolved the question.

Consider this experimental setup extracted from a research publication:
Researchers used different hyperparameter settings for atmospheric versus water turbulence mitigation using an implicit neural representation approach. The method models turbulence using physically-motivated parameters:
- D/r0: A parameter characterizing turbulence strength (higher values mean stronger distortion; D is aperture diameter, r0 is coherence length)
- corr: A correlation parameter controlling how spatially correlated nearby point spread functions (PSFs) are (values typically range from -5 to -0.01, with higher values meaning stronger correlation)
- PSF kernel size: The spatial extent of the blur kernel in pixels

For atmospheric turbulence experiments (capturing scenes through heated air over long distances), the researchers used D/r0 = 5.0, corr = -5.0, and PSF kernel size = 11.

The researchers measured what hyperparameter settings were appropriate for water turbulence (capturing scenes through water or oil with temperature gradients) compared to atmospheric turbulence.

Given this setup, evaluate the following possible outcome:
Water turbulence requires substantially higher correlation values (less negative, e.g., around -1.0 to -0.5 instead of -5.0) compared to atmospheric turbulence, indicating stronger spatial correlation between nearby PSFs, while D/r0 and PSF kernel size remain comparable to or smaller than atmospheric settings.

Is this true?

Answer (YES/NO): NO